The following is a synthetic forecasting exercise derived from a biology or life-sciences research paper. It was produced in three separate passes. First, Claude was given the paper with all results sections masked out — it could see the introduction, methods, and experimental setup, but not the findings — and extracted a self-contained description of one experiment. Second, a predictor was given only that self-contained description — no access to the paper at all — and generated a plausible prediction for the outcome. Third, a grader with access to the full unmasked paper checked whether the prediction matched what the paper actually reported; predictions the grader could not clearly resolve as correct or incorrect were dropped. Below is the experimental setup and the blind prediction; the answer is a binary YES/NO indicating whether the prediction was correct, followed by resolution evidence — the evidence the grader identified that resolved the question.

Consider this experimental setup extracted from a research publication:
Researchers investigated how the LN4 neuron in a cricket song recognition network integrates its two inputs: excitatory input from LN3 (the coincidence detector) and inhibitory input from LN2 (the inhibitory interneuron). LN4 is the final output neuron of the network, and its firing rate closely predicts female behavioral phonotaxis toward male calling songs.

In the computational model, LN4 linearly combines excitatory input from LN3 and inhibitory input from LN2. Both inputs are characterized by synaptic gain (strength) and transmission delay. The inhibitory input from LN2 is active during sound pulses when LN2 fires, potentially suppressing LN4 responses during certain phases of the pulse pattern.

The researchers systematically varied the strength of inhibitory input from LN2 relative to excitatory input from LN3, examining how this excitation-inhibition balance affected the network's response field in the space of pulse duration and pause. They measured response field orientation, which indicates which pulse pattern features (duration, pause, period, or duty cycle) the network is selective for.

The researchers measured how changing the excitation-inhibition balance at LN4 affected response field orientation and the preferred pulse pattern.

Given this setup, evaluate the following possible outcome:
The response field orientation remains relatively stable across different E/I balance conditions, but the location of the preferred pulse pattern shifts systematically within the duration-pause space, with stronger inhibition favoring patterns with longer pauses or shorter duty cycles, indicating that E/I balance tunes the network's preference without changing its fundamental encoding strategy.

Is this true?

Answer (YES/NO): YES